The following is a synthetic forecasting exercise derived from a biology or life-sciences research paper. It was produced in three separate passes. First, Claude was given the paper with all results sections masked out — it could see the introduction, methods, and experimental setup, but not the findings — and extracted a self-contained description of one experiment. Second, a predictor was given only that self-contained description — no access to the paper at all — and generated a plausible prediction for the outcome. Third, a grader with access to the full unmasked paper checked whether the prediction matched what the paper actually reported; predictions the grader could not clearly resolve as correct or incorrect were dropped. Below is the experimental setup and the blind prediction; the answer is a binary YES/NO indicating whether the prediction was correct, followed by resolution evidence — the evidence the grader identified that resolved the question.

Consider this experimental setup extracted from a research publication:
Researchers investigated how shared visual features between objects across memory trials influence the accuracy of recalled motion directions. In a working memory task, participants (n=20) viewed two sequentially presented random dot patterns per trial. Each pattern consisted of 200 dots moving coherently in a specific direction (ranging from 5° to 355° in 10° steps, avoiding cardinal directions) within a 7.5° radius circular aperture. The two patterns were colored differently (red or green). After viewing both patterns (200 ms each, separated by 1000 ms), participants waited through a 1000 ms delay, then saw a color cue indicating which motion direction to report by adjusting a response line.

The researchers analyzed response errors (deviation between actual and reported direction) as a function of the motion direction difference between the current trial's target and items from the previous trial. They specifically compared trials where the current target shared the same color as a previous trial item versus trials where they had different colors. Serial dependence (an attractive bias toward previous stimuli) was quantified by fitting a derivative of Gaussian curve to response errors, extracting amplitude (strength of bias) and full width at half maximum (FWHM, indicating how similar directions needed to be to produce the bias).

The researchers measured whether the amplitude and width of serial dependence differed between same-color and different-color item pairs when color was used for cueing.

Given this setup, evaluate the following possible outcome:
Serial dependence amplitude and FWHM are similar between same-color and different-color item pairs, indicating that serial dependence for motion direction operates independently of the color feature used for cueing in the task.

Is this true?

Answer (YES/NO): NO